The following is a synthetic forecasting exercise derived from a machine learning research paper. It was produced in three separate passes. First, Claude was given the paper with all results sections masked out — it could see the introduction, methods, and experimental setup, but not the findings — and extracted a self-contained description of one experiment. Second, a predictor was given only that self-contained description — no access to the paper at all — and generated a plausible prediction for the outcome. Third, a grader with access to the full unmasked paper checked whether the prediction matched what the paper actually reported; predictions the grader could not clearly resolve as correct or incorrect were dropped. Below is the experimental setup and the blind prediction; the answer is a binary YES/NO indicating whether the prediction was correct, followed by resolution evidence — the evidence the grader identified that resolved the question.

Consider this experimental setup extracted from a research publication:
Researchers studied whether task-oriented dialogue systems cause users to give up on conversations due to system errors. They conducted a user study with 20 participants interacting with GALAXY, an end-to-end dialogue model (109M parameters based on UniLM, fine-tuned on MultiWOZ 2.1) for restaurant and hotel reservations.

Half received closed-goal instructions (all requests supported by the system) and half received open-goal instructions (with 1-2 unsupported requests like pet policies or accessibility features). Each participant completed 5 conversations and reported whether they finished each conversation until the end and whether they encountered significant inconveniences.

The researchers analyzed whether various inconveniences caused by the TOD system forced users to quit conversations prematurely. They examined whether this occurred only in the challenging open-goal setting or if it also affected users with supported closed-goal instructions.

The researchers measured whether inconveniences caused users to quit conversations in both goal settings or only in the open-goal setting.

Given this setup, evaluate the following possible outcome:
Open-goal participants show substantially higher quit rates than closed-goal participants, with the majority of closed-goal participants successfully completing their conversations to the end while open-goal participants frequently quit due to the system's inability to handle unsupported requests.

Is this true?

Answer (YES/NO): NO